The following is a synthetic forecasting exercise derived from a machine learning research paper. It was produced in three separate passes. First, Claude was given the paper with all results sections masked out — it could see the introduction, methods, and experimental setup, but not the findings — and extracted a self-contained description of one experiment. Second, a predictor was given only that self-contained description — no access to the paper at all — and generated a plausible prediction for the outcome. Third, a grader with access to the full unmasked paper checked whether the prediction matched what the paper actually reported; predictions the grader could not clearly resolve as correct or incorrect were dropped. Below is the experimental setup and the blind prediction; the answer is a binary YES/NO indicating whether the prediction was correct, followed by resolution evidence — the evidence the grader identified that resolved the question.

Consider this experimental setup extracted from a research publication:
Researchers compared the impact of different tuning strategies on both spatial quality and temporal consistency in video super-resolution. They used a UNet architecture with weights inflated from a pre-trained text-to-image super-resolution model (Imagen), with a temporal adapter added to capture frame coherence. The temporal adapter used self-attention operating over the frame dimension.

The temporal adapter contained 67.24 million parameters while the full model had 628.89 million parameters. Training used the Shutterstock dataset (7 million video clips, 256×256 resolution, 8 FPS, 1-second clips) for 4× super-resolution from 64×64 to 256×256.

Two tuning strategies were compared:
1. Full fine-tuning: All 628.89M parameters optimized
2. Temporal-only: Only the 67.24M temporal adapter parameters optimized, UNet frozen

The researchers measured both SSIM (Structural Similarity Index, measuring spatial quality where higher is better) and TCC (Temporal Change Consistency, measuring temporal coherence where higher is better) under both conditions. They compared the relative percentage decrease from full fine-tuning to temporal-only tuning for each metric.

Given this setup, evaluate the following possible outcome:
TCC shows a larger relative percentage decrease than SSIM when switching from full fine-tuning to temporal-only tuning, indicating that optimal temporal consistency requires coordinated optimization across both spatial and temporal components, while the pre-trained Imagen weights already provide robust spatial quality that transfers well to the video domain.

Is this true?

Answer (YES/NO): NO